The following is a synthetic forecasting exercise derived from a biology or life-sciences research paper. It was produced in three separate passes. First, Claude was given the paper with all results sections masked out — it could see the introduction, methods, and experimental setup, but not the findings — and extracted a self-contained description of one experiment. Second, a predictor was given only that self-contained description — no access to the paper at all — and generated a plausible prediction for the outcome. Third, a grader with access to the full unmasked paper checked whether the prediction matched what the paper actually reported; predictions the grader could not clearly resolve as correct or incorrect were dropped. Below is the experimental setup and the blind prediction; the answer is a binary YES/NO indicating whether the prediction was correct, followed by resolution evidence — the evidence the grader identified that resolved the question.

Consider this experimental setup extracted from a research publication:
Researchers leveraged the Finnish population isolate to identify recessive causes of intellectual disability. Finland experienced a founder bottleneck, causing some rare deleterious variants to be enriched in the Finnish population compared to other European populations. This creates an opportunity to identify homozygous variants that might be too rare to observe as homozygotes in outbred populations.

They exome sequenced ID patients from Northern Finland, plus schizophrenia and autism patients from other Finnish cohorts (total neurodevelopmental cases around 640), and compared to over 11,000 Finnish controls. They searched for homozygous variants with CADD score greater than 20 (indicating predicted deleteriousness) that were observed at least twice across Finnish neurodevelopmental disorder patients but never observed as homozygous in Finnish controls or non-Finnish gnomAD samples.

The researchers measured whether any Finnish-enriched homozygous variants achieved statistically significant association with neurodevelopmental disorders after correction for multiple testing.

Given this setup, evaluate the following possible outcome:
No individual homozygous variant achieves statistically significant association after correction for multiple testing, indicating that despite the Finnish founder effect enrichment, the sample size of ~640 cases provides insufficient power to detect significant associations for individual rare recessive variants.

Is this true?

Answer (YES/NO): NO